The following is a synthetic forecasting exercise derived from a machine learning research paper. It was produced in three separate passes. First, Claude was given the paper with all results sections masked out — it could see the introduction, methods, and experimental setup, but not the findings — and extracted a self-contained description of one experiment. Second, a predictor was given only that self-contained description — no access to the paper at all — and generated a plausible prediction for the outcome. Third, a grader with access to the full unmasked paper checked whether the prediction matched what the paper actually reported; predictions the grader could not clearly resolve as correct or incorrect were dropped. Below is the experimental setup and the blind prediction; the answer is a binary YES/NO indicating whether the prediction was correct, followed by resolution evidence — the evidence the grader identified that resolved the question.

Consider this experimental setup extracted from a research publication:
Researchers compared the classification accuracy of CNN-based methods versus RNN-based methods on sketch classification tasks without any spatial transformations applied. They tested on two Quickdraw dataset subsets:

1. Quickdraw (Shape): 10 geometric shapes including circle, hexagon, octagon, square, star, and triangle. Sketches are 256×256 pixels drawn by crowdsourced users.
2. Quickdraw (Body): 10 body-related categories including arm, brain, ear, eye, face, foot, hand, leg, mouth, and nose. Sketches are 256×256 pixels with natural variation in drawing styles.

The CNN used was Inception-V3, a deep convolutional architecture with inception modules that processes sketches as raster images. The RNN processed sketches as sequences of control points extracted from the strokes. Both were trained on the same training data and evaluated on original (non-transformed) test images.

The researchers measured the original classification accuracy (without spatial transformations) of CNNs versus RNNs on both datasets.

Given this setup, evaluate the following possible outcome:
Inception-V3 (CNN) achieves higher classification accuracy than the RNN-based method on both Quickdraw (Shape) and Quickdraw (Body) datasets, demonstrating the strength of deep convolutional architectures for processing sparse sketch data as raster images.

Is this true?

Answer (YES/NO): YES